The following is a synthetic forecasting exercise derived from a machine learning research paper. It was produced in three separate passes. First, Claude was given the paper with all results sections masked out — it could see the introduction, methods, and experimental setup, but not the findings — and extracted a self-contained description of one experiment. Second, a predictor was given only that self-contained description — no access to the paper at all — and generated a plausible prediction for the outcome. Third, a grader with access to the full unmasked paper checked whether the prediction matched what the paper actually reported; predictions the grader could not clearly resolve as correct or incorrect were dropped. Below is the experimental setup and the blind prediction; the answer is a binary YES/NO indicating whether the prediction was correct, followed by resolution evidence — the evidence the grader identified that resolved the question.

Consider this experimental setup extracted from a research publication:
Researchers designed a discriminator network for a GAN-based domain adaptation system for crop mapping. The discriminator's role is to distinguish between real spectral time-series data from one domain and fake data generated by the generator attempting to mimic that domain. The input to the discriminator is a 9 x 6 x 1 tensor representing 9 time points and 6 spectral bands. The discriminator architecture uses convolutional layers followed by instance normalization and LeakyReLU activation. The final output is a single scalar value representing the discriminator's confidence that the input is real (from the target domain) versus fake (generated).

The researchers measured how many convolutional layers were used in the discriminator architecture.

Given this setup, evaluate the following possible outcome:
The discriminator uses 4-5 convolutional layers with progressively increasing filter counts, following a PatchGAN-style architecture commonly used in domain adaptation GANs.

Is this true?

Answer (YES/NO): NO